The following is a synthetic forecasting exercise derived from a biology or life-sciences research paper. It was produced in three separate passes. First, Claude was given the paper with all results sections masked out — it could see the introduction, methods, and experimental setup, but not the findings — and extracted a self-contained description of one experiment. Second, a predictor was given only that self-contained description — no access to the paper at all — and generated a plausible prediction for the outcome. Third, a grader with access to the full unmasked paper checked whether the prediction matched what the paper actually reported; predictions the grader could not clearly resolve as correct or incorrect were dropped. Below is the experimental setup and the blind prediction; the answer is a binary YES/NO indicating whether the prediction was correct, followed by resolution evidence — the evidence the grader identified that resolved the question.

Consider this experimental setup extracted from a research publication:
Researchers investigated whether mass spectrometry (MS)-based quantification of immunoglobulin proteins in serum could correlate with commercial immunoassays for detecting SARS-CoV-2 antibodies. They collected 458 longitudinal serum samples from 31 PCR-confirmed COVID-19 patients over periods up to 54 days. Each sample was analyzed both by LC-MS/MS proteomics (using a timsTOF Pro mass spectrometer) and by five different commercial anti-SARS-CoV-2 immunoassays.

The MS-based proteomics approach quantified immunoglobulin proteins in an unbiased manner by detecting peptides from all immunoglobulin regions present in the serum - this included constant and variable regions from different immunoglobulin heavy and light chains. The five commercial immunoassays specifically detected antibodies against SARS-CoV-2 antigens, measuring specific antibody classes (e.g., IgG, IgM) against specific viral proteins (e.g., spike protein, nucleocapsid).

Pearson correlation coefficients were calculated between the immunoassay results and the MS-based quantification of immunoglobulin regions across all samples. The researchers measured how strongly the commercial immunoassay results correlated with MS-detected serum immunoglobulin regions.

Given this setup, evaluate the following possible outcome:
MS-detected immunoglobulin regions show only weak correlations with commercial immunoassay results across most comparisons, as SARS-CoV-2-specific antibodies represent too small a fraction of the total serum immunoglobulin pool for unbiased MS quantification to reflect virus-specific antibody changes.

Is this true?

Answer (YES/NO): NO